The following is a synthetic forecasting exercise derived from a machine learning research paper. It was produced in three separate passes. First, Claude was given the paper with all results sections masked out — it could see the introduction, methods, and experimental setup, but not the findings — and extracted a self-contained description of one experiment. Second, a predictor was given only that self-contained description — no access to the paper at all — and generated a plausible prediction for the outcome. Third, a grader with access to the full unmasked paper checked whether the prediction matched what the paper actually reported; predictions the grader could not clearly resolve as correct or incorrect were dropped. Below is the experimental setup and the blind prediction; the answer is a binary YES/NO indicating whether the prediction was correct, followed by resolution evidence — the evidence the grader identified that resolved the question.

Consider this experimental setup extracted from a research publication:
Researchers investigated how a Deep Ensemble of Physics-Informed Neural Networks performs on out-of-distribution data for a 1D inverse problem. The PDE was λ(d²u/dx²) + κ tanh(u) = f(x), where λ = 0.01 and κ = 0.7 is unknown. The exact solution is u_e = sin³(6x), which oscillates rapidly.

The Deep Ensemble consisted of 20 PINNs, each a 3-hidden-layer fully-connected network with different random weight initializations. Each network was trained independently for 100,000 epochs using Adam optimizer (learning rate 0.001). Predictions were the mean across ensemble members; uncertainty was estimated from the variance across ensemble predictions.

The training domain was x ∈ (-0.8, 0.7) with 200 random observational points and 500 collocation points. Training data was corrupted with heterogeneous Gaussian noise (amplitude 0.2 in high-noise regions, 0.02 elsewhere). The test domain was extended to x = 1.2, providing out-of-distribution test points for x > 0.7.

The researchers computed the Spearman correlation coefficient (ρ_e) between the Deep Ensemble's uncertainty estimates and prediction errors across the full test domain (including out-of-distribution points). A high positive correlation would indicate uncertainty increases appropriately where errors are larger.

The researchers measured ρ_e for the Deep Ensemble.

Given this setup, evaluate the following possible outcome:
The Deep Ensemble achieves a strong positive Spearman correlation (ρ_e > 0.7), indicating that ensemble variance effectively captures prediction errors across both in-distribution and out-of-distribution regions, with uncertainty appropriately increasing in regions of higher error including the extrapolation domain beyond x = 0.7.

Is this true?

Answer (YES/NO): NO